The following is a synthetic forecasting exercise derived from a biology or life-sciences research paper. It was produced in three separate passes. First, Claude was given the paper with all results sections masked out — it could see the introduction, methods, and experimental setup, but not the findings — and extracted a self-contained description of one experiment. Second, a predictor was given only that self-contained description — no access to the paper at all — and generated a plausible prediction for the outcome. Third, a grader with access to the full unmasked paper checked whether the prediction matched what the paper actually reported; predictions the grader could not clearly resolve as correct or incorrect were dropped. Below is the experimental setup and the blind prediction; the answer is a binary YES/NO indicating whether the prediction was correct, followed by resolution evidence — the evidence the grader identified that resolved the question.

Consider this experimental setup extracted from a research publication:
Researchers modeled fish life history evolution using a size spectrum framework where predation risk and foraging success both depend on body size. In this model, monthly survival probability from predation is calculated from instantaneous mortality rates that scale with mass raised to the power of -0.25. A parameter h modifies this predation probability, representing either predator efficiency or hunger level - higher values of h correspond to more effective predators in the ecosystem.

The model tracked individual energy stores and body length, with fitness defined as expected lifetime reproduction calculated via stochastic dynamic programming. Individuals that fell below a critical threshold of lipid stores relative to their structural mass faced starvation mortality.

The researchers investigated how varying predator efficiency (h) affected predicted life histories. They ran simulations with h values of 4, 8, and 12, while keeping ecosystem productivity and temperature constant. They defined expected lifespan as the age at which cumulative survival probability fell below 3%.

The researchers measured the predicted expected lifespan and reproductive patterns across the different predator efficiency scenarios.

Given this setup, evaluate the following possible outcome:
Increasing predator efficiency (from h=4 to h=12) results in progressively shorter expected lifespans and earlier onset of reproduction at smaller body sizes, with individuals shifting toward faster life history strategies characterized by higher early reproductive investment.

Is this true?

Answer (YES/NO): NO